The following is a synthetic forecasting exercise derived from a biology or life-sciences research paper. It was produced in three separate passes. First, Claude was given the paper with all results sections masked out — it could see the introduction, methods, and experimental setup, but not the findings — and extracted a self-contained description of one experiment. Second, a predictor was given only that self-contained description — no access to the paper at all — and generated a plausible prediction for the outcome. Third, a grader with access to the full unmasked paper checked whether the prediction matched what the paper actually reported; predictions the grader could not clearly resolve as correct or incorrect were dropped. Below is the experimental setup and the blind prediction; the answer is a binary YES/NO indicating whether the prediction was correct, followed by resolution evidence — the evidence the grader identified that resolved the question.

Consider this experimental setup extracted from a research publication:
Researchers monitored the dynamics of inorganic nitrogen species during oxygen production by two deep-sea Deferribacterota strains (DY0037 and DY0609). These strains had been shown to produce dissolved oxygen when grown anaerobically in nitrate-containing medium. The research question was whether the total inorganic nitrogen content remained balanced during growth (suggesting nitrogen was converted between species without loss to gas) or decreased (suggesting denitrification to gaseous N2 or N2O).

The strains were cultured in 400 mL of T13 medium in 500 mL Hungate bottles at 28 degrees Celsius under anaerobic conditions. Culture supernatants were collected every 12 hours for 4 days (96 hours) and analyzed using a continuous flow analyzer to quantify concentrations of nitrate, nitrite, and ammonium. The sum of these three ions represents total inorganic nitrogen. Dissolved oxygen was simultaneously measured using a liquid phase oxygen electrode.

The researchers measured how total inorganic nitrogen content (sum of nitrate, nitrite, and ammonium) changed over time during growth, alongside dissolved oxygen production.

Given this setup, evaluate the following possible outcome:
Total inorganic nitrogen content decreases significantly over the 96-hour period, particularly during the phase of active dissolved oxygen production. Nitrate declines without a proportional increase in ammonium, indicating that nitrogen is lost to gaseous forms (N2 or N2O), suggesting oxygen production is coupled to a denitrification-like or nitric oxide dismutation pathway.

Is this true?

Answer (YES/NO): NO